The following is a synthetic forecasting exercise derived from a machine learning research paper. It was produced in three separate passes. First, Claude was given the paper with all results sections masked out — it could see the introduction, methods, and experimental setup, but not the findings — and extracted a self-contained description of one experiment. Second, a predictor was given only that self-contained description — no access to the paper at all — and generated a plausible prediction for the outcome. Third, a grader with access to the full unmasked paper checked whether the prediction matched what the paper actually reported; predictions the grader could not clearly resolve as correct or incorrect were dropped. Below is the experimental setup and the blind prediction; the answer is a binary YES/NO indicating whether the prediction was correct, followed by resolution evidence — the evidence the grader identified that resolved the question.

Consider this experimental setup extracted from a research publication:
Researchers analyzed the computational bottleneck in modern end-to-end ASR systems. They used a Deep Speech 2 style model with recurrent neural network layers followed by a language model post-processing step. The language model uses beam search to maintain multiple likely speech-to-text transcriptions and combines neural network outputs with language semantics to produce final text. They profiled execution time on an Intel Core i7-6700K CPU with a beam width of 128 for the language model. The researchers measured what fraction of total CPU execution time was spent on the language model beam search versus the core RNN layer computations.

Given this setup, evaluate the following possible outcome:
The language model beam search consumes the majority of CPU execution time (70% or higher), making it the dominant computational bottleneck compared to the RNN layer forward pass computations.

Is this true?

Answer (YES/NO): NO